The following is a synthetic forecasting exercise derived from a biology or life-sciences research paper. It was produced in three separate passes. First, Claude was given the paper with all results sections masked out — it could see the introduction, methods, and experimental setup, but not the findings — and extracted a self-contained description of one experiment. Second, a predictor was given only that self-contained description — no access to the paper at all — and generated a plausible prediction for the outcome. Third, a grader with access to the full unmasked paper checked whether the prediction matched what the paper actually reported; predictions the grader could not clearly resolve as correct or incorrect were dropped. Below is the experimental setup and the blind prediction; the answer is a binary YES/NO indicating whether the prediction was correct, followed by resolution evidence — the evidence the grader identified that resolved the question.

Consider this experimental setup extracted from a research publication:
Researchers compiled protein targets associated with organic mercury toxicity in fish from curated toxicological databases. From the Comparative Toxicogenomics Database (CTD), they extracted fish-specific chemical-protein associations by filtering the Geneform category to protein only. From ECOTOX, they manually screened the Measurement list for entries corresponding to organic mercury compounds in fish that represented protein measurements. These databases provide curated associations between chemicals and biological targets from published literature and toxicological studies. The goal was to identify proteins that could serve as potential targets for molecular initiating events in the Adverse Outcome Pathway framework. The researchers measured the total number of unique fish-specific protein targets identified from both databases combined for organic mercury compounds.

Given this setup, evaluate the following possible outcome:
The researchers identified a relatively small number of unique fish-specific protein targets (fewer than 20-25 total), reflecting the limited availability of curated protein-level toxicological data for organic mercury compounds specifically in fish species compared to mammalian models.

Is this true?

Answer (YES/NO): YES